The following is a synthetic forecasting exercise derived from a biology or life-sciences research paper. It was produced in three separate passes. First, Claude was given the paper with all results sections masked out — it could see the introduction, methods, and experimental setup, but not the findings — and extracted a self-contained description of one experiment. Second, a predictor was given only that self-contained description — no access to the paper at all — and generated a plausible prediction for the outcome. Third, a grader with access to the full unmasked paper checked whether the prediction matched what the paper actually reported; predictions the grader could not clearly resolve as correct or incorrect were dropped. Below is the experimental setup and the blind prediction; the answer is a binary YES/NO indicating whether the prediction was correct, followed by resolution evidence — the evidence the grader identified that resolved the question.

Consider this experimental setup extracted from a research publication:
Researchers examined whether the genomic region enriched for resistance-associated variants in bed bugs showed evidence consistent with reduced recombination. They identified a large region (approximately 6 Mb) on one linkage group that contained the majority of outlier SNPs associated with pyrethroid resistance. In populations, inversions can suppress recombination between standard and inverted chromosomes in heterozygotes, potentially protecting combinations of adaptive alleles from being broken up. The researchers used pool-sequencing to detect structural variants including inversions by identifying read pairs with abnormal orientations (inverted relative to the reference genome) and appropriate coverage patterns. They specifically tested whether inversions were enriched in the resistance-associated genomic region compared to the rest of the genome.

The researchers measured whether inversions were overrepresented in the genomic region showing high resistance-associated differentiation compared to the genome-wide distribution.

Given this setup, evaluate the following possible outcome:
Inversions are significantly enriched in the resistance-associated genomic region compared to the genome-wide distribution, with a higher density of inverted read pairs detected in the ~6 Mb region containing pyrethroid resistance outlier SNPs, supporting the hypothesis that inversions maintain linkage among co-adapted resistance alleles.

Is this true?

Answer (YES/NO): NO